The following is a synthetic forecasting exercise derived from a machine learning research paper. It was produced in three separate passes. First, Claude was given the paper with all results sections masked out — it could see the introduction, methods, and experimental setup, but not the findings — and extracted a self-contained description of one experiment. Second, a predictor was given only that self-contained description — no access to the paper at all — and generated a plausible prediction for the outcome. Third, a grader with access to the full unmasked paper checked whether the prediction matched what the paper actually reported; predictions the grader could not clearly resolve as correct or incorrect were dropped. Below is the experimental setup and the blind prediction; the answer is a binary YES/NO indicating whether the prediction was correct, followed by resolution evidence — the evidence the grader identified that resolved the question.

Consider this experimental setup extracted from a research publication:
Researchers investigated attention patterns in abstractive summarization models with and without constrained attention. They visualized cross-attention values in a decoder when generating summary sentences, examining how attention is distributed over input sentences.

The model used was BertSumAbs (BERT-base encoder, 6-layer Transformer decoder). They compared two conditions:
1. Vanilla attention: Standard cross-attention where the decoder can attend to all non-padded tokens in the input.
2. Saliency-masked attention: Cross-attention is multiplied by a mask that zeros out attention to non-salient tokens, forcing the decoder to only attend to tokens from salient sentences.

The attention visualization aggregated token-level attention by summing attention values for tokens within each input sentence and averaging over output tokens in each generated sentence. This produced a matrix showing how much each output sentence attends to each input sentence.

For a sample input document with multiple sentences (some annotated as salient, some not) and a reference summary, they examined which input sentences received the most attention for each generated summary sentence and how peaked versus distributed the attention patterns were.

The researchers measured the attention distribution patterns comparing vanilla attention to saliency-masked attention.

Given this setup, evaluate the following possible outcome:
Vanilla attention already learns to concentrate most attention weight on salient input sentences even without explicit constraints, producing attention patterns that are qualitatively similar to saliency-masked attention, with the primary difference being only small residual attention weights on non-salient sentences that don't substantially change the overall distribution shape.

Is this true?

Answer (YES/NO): NO